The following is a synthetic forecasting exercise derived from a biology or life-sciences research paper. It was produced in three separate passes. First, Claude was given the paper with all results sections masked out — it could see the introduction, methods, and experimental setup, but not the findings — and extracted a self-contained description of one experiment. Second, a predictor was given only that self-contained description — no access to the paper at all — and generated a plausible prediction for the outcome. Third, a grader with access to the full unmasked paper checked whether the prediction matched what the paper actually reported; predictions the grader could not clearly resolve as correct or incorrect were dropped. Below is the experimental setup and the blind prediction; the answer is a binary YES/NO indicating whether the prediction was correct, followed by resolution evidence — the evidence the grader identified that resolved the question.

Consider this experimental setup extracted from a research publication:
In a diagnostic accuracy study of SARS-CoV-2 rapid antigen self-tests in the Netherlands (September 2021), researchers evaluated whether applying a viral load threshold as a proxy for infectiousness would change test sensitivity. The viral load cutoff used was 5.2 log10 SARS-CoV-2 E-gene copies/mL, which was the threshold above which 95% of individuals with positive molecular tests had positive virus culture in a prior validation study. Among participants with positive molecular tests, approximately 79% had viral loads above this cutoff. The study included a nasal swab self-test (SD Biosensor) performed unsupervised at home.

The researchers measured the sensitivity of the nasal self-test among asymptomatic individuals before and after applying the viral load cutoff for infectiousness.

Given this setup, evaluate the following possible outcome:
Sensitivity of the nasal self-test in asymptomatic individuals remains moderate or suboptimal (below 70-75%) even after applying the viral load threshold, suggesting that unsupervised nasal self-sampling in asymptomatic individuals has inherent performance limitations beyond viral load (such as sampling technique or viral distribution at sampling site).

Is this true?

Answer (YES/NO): YES